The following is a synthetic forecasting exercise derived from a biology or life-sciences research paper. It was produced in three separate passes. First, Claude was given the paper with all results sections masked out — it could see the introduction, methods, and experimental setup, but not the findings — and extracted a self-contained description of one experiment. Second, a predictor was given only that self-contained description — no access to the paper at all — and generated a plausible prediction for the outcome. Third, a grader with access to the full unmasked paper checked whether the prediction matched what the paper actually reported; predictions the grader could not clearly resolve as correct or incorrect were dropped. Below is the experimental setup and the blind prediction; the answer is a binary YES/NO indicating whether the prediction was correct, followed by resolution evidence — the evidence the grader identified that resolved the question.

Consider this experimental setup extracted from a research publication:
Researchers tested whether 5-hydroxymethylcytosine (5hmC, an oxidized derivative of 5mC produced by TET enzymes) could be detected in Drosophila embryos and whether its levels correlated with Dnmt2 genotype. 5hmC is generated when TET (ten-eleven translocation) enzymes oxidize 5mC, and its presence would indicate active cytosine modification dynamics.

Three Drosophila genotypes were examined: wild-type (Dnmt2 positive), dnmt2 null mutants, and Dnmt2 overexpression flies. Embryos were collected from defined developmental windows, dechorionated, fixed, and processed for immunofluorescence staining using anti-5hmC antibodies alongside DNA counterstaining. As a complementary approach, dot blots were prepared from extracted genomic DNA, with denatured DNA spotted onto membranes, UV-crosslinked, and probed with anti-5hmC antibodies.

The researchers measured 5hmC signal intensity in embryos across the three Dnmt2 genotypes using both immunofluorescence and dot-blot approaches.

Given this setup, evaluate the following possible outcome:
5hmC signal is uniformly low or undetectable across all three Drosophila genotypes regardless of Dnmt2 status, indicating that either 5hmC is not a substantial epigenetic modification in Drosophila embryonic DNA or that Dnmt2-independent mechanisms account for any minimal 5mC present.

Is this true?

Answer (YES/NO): NO